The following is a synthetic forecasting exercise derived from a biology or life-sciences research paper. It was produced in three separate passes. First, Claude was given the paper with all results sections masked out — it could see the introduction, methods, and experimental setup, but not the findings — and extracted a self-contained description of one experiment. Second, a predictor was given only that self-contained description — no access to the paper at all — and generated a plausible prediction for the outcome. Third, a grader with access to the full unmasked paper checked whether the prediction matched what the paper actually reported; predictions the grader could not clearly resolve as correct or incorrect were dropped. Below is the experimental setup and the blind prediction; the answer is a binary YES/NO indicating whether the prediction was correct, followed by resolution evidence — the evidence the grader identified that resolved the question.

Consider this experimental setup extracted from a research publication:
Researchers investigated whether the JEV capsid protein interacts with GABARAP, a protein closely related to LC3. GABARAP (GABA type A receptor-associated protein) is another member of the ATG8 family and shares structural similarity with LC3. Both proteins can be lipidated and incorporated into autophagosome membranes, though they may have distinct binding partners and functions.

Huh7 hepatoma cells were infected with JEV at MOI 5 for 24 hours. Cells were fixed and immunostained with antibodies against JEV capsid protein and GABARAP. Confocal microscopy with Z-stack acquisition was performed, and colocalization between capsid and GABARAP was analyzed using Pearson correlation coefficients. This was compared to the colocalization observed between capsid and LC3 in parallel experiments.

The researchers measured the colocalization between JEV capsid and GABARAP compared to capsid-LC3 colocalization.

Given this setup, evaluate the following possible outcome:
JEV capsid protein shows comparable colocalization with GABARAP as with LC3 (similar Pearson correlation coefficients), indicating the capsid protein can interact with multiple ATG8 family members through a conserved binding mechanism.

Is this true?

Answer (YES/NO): NO